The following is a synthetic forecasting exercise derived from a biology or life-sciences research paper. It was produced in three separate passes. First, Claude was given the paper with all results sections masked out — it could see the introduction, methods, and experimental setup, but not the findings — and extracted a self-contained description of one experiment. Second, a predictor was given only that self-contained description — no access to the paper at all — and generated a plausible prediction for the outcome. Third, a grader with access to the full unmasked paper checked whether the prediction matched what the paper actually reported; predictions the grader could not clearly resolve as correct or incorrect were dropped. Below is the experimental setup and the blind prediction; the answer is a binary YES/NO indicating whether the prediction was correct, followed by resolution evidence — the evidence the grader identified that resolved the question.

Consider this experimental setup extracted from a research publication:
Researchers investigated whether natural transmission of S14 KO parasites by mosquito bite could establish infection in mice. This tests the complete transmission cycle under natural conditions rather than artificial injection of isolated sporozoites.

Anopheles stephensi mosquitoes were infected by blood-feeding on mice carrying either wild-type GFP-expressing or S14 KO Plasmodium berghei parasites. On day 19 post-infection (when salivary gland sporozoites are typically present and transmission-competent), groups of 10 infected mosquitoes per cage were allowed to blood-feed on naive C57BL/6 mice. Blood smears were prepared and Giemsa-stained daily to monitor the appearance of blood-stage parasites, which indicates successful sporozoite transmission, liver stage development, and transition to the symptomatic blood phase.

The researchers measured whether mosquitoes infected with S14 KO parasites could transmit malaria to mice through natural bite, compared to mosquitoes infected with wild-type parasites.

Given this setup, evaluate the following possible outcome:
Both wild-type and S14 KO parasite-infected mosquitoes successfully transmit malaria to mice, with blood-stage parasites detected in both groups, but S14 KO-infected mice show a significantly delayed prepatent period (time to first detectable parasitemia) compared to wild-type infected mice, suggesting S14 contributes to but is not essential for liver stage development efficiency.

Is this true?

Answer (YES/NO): NO